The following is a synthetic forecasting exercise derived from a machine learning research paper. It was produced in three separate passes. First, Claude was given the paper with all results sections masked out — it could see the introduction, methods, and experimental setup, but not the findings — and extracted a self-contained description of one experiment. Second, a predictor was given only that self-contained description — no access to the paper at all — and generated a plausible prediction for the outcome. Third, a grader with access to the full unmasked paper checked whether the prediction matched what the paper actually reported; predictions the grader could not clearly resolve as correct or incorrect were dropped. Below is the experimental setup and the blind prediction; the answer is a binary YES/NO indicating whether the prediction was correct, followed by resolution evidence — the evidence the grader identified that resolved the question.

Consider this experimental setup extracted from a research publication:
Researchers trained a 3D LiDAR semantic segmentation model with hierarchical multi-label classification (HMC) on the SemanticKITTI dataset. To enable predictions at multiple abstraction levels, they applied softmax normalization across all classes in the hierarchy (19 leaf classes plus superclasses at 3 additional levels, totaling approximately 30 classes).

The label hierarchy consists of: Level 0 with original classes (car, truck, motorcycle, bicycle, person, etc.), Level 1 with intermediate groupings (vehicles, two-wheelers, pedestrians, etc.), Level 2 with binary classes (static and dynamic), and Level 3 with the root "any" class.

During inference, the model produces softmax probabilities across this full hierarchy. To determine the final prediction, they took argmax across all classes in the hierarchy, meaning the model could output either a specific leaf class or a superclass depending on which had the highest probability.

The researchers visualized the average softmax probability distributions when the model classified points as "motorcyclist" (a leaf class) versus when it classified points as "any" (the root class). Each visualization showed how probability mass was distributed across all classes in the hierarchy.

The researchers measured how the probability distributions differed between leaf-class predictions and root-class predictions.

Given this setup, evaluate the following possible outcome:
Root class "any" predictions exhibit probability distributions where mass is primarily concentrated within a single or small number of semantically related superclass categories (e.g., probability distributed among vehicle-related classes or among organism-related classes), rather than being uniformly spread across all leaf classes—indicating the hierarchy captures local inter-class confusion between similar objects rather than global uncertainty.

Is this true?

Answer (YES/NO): NO